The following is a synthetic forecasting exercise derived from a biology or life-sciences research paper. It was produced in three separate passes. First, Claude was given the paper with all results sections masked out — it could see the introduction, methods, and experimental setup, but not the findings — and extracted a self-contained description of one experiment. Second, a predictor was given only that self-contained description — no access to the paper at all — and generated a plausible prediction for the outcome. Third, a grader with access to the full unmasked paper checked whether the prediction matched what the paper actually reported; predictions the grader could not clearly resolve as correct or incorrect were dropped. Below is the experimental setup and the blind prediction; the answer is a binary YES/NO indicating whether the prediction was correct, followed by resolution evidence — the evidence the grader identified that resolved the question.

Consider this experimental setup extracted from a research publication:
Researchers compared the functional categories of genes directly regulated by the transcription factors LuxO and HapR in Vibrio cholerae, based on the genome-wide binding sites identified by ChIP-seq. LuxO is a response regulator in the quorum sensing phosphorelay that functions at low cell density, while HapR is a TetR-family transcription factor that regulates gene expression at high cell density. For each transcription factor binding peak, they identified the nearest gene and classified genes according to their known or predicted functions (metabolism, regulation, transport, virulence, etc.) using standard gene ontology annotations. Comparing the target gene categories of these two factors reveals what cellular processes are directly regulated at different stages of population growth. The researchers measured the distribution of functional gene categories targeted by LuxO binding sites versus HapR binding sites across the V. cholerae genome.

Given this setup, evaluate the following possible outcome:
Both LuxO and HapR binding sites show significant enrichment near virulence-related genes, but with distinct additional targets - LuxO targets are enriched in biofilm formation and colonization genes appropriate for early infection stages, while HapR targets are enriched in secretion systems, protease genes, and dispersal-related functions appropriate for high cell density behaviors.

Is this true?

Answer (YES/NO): NO